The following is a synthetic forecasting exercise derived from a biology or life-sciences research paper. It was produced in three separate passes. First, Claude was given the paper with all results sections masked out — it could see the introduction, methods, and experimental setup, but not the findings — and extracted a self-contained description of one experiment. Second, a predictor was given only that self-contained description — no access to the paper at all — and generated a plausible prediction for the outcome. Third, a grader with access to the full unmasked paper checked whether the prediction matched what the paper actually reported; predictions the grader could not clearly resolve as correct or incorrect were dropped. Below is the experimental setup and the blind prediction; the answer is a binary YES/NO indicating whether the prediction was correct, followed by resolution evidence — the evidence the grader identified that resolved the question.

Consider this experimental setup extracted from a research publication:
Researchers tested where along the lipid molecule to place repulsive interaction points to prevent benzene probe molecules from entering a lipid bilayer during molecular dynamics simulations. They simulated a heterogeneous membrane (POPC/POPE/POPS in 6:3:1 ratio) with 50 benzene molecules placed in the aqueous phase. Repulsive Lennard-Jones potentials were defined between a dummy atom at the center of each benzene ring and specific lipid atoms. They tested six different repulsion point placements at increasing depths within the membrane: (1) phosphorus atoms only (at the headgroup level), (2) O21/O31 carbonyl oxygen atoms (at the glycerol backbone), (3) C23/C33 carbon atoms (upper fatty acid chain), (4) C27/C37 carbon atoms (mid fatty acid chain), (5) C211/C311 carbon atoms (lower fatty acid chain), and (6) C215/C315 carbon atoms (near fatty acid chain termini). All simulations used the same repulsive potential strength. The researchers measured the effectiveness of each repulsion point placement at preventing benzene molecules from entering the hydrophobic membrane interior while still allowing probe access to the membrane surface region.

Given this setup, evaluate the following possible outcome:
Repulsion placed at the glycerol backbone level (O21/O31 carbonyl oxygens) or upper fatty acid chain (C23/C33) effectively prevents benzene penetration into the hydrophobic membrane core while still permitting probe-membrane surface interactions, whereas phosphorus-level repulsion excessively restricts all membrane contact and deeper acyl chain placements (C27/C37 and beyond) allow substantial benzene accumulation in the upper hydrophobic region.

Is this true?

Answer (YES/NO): NO